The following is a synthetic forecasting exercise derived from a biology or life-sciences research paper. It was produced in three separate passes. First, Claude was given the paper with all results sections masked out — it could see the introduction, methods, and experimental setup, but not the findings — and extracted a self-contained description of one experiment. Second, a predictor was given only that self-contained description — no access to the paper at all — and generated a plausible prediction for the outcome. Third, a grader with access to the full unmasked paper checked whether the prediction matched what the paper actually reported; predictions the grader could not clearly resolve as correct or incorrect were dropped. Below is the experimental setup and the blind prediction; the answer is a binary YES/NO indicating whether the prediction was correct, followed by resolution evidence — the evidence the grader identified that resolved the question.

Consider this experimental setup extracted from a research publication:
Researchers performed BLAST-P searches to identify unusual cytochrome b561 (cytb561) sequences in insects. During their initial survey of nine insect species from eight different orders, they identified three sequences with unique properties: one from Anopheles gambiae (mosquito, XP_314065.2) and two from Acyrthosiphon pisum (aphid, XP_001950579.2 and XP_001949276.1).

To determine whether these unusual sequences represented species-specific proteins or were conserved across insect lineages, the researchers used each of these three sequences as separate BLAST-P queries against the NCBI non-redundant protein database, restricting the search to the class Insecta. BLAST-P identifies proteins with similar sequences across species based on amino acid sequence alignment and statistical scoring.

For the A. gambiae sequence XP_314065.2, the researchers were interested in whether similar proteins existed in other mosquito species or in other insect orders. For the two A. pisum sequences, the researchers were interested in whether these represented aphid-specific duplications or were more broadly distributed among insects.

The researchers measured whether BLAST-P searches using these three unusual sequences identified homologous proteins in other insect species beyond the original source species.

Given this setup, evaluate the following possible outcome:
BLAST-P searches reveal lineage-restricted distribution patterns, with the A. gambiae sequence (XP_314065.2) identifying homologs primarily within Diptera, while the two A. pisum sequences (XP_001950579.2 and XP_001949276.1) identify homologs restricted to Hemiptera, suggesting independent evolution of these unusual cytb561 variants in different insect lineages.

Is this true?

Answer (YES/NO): NO